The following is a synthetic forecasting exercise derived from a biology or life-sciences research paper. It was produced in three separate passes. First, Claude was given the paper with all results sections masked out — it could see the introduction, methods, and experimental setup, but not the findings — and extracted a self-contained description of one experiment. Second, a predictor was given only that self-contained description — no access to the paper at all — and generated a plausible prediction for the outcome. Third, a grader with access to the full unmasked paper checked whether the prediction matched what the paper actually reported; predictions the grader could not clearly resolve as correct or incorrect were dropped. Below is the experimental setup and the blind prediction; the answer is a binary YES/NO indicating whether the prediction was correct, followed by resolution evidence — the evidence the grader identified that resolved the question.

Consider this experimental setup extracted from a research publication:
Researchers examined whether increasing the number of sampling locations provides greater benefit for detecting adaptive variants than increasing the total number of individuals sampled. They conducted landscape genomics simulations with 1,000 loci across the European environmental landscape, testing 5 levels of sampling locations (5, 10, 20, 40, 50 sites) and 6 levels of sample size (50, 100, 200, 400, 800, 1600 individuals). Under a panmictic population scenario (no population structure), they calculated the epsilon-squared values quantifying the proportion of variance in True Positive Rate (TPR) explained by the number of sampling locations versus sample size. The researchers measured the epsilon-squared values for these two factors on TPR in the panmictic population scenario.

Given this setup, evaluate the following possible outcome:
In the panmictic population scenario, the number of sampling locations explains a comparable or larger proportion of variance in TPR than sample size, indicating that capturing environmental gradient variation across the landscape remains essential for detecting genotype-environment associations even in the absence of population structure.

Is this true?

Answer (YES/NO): NO